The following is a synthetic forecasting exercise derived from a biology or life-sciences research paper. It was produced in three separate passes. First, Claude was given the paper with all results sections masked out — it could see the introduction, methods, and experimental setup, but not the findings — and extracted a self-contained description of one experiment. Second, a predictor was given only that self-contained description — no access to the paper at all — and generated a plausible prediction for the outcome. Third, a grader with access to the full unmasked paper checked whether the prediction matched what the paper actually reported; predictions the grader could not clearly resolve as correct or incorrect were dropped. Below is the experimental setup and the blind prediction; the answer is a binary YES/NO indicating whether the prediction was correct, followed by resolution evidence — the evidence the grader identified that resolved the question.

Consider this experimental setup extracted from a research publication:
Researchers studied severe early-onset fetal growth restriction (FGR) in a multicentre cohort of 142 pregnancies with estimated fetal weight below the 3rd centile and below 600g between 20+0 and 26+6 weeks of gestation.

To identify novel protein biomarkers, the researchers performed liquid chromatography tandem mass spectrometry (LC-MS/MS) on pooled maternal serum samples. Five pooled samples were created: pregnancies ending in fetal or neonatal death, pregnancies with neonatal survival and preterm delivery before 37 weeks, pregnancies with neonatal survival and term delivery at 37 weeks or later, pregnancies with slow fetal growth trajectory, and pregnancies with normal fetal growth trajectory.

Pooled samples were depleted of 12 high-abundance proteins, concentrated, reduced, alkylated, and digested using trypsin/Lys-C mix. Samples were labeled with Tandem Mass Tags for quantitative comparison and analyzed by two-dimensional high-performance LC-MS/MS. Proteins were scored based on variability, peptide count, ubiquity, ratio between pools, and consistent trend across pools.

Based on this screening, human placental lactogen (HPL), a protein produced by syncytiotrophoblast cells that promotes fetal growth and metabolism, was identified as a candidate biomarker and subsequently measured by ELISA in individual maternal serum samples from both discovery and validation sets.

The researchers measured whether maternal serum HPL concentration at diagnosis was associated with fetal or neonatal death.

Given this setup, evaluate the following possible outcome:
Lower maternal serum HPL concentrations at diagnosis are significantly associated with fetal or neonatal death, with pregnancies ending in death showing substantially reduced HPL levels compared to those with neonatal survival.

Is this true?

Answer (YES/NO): YES